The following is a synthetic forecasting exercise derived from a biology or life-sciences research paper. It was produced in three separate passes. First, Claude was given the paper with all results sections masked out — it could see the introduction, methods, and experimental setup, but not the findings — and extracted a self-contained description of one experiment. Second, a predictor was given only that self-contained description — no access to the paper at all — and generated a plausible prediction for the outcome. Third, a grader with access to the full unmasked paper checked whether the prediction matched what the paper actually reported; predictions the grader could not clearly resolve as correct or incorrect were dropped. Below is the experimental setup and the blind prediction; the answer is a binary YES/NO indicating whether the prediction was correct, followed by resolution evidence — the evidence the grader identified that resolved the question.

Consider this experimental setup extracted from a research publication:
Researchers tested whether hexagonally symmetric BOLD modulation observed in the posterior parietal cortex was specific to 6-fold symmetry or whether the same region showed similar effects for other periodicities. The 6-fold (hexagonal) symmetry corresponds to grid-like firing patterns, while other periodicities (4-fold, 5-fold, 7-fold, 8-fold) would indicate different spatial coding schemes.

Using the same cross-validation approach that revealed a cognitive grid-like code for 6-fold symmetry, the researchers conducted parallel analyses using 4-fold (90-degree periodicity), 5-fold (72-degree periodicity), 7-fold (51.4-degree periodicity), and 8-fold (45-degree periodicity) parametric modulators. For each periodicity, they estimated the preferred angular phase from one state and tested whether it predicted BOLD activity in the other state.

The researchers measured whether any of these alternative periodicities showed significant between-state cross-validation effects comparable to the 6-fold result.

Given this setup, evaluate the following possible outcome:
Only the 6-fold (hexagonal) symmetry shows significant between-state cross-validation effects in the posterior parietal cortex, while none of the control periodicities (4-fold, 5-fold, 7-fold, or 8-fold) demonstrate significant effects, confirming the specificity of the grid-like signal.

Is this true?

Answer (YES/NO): YES